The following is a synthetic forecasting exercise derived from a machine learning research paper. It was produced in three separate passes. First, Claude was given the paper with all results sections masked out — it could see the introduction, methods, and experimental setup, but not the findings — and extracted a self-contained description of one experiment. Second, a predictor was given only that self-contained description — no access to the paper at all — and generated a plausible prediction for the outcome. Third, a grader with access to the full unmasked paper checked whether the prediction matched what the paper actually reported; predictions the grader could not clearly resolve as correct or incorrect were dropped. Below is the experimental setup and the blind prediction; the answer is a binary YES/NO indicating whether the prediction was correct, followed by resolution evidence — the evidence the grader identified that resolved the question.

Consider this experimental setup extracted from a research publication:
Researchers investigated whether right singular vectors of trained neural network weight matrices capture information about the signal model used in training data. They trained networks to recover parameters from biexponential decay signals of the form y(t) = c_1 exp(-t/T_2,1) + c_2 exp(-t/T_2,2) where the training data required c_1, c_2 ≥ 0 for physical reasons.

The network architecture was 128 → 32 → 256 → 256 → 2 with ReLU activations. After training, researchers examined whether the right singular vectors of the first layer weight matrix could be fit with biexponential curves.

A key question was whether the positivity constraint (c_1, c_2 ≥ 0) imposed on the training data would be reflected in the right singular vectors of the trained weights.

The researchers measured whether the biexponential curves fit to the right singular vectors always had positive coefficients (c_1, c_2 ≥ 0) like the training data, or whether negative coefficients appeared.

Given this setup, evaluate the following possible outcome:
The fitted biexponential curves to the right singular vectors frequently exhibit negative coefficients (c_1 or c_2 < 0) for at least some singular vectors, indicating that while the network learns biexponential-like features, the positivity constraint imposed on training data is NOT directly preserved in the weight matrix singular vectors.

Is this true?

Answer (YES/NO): YES